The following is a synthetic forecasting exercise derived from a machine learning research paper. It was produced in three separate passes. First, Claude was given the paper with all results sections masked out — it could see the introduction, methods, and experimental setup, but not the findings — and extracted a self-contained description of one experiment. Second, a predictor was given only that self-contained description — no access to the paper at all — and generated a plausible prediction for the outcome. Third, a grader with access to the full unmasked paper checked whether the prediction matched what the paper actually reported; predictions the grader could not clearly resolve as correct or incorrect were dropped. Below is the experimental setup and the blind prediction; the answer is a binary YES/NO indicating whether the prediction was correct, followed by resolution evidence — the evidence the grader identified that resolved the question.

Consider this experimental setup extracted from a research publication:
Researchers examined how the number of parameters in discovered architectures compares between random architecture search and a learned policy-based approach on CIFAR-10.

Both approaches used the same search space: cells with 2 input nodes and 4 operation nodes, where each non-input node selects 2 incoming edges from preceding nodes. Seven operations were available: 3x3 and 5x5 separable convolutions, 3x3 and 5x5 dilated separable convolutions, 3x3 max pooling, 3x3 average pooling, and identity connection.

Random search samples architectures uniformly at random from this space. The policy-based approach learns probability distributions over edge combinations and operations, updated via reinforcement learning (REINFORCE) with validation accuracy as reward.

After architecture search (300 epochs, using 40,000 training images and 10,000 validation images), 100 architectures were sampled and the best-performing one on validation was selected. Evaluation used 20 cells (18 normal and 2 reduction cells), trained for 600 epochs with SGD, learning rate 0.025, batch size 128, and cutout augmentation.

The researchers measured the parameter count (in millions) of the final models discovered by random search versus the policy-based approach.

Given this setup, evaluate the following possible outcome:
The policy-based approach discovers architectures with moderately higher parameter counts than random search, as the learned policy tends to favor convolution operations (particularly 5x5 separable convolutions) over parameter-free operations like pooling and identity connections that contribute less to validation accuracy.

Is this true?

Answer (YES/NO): YES